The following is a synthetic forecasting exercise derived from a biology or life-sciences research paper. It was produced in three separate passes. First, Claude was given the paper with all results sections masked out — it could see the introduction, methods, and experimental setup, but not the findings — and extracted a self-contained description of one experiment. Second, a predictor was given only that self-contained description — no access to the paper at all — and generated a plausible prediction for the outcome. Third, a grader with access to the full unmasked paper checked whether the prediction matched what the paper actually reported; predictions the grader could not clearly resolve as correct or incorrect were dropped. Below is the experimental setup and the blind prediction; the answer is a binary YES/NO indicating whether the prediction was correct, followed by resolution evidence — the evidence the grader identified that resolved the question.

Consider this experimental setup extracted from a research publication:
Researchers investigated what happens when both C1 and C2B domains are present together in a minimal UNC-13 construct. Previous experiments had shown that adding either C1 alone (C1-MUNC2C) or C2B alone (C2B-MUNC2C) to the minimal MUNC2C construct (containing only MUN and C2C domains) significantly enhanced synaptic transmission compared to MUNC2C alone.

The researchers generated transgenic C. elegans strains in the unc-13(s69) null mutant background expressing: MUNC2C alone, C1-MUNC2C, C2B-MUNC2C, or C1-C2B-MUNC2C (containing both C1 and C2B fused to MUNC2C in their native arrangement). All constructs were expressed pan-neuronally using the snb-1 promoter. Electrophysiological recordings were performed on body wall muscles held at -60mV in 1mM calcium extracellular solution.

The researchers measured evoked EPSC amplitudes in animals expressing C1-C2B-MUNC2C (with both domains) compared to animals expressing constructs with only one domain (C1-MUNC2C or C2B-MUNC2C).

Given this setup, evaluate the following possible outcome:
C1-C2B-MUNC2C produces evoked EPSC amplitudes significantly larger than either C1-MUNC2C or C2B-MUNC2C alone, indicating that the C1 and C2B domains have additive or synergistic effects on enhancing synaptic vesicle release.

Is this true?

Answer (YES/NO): NO